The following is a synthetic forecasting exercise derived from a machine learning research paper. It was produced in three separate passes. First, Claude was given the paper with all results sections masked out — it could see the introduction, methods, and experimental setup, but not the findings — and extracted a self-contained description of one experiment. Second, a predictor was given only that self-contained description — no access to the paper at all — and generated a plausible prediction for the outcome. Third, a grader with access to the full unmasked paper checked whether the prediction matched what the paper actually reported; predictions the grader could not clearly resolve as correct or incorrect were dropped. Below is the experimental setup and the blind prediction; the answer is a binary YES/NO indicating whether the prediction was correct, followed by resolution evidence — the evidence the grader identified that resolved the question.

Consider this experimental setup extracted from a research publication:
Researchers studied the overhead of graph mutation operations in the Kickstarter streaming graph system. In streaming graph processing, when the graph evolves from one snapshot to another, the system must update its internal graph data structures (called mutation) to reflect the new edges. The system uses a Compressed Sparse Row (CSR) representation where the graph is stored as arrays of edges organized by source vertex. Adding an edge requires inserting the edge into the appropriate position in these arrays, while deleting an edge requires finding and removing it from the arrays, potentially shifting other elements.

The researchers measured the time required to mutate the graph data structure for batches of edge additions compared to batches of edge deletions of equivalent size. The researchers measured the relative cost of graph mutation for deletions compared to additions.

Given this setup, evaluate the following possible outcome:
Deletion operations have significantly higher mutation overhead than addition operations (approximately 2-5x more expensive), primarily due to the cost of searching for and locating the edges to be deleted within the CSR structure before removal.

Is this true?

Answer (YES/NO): YES